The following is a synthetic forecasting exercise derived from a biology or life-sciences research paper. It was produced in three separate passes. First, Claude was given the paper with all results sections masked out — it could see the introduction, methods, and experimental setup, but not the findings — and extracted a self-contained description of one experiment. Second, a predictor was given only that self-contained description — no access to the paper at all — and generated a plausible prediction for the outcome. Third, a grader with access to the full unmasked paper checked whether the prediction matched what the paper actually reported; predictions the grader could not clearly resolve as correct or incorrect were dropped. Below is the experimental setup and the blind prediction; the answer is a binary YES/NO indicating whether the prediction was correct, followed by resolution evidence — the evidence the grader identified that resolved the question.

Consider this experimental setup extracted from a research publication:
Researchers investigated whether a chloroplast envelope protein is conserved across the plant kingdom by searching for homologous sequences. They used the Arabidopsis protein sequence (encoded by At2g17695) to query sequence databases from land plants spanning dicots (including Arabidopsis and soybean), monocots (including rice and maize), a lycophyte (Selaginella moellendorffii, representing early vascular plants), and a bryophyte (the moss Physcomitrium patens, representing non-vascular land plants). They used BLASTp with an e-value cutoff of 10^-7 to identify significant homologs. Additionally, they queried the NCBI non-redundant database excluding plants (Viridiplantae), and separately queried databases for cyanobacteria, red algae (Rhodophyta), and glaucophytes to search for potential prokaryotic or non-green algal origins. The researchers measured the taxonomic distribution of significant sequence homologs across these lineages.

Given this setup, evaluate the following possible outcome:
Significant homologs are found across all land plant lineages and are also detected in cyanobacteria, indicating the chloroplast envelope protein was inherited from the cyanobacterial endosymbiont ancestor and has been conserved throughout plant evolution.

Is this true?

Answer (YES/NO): NO